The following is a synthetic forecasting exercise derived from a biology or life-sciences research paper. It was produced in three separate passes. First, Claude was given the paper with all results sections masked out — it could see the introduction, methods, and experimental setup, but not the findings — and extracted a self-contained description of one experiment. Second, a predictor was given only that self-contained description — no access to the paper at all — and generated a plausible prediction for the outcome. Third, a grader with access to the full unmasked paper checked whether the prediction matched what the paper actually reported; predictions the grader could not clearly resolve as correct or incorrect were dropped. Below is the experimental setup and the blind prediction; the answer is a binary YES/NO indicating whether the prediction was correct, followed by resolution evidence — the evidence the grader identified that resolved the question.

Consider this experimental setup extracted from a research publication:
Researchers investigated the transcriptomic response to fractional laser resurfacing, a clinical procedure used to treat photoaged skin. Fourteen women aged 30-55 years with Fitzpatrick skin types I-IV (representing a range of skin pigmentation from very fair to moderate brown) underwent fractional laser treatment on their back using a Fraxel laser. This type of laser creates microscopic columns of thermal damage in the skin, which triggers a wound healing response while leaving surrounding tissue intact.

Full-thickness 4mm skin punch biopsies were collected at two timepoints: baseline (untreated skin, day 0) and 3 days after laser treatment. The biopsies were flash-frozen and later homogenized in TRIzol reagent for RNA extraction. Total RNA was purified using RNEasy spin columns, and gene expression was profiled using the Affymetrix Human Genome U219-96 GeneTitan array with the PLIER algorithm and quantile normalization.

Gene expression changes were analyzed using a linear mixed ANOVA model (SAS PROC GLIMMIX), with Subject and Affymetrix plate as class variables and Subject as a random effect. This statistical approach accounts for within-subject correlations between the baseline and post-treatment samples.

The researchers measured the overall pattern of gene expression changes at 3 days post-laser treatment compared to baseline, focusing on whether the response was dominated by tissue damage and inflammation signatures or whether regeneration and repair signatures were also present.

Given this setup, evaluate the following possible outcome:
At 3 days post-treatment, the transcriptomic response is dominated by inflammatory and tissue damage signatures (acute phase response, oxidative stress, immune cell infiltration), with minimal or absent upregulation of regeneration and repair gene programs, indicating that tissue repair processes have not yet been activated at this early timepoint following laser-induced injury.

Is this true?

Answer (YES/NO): NO